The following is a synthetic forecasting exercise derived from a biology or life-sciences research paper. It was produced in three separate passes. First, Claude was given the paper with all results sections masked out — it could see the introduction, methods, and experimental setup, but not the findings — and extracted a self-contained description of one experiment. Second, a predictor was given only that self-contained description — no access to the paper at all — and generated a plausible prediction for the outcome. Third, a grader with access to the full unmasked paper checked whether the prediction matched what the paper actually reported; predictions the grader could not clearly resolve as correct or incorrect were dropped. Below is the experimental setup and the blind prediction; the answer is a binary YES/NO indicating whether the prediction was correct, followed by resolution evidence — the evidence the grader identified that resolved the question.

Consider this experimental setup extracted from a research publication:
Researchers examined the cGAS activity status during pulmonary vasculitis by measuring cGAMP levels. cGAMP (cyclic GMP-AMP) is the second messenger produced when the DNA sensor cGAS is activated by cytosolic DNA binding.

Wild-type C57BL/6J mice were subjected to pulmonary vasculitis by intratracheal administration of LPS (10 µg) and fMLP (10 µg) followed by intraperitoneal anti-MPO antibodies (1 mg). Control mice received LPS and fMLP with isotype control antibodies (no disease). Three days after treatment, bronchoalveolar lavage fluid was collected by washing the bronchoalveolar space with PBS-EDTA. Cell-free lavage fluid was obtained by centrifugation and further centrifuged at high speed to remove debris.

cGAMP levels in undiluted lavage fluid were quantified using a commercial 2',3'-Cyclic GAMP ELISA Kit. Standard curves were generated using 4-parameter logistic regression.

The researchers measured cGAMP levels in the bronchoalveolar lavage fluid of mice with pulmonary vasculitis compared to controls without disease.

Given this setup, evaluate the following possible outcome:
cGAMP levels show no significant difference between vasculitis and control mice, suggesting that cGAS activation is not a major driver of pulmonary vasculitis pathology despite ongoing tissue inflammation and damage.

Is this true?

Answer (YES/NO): NO